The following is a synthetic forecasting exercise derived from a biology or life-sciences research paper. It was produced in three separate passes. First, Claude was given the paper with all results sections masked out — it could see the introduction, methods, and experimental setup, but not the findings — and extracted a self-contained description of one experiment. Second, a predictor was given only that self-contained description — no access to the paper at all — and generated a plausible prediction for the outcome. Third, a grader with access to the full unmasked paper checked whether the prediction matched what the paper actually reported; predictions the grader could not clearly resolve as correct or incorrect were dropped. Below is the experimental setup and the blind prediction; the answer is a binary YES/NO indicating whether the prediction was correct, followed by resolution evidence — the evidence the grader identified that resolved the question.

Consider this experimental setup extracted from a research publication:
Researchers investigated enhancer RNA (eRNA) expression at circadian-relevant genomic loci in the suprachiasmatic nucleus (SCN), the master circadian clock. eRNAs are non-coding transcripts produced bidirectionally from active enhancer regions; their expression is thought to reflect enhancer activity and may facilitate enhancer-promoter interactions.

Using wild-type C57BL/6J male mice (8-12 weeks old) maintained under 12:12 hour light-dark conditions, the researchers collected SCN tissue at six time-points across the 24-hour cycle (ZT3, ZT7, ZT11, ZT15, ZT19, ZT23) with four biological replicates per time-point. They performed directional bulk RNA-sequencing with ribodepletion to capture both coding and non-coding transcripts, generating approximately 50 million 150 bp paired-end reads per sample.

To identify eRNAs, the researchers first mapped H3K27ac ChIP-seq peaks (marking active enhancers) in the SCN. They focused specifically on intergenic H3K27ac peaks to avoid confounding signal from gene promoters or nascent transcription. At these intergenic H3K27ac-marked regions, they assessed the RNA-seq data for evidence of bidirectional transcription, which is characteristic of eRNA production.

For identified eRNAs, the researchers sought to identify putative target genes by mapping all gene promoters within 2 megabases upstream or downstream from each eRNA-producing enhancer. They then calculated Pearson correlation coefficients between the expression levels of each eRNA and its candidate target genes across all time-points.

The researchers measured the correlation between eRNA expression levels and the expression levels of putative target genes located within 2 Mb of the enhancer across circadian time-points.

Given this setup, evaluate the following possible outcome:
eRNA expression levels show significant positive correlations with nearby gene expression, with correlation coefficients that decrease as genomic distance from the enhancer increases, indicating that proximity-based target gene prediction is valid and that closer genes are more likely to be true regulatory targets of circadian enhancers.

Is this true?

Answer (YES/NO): NO